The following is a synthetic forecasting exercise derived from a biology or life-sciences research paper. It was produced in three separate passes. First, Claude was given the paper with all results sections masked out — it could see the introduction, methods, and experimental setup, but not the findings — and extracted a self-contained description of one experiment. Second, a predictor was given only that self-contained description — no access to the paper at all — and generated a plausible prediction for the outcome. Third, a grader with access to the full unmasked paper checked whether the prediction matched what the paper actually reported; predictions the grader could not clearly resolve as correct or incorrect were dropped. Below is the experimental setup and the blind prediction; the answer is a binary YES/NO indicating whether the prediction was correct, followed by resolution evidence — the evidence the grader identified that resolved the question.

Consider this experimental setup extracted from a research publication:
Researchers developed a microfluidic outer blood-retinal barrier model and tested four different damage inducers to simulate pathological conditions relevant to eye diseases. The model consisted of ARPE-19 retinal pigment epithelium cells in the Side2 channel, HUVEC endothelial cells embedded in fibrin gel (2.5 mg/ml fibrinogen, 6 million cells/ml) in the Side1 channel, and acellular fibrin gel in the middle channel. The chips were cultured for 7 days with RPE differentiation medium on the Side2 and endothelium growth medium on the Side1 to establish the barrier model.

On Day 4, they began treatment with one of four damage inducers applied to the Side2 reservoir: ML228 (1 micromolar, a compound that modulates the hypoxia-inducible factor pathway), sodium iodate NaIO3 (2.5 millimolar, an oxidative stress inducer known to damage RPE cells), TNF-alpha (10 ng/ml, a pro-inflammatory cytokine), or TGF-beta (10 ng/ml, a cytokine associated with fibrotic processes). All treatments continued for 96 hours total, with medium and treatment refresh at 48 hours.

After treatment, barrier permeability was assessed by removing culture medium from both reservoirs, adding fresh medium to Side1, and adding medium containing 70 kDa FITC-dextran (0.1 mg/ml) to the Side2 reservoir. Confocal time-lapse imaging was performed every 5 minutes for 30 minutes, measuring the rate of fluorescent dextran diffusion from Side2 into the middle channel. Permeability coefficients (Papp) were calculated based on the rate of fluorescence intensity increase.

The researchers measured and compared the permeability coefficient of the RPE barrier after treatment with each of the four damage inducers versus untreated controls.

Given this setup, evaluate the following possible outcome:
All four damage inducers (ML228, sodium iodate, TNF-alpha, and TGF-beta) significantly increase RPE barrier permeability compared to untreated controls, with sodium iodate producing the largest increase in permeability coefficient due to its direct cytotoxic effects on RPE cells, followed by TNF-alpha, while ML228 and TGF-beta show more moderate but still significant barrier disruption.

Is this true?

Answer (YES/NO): NO